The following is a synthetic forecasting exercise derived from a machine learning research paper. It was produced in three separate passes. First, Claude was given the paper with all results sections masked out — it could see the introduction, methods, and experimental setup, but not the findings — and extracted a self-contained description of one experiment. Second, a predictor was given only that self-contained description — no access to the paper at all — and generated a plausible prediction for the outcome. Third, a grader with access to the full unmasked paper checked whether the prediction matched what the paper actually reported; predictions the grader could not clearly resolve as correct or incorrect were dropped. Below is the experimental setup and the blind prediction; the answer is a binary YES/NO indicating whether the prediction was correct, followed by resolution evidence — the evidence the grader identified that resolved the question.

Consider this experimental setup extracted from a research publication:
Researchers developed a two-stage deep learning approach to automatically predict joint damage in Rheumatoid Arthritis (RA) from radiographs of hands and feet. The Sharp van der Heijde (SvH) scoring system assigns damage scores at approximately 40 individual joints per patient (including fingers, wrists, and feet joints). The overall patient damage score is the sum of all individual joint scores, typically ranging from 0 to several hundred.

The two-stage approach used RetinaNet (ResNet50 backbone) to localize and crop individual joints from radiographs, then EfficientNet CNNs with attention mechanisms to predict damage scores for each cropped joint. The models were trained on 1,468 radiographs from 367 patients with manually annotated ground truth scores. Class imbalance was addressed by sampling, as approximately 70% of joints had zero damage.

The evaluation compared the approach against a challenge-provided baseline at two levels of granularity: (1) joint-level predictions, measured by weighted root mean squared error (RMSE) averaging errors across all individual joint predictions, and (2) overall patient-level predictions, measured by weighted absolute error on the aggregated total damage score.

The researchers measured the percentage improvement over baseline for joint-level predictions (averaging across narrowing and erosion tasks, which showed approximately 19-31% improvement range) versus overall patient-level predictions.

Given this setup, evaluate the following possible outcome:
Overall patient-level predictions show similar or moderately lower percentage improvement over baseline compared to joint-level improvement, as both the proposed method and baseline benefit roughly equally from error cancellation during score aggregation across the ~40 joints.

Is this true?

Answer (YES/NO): NO